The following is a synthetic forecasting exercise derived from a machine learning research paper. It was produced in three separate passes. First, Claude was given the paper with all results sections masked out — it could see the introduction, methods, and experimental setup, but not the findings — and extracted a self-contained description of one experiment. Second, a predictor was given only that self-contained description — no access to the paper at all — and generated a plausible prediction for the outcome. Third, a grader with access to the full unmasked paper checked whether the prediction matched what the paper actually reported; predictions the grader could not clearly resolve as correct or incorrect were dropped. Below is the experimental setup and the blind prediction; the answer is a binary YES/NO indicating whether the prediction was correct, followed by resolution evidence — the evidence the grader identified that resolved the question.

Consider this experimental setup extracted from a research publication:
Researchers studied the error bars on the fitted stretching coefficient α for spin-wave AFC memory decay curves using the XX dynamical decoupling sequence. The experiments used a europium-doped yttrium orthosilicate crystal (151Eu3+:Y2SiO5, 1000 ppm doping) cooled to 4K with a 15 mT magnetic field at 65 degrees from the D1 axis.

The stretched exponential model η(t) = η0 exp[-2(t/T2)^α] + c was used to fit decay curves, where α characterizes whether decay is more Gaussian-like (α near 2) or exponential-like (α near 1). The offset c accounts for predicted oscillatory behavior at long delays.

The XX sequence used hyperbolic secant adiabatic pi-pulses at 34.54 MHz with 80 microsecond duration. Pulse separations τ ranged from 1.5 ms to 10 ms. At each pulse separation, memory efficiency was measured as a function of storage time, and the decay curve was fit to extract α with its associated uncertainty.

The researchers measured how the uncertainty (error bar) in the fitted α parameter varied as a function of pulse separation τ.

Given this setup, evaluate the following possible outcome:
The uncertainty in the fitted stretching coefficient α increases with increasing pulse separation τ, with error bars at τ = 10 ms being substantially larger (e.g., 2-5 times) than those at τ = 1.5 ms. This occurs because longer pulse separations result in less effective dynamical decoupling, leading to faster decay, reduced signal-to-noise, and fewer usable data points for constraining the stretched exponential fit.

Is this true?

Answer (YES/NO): NO